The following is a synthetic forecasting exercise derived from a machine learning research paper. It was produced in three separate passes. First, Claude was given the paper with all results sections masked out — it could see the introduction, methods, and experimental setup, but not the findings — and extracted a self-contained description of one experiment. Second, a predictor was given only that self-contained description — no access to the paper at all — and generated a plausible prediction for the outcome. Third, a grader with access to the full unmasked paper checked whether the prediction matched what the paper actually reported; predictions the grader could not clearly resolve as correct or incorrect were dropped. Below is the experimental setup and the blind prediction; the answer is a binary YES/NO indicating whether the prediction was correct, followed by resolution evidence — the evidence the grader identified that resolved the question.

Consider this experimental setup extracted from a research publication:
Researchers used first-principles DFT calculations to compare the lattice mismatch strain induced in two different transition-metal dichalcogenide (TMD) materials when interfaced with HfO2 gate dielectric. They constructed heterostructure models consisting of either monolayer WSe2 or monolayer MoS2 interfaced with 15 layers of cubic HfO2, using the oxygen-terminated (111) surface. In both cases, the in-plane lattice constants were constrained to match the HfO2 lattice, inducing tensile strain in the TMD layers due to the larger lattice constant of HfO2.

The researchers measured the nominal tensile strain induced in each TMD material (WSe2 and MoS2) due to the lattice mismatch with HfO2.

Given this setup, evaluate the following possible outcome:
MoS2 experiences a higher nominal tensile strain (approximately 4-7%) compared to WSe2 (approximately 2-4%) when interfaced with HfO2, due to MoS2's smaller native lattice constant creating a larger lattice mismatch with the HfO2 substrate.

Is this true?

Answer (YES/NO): NO